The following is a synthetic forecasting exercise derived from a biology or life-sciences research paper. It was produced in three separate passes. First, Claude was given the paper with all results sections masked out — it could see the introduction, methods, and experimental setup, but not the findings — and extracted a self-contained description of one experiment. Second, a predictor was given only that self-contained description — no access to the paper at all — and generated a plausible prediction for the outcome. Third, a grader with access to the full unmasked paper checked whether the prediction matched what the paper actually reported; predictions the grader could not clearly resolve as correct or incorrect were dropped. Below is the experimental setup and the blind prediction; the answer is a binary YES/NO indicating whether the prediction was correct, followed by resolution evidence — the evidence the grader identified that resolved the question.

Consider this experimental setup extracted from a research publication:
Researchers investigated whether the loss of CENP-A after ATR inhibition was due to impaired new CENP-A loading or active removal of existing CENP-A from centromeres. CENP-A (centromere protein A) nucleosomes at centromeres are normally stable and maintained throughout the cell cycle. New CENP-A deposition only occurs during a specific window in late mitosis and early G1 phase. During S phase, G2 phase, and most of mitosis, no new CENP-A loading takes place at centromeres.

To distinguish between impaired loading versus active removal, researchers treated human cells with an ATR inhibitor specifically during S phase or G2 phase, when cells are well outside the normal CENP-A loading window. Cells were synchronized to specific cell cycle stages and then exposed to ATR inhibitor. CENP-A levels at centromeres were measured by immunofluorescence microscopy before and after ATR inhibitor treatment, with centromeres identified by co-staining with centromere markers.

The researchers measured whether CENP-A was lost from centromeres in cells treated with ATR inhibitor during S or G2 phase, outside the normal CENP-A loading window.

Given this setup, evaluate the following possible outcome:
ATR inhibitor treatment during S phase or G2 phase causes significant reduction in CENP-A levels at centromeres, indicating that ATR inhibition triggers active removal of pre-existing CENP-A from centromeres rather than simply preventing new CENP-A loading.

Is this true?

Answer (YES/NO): YES